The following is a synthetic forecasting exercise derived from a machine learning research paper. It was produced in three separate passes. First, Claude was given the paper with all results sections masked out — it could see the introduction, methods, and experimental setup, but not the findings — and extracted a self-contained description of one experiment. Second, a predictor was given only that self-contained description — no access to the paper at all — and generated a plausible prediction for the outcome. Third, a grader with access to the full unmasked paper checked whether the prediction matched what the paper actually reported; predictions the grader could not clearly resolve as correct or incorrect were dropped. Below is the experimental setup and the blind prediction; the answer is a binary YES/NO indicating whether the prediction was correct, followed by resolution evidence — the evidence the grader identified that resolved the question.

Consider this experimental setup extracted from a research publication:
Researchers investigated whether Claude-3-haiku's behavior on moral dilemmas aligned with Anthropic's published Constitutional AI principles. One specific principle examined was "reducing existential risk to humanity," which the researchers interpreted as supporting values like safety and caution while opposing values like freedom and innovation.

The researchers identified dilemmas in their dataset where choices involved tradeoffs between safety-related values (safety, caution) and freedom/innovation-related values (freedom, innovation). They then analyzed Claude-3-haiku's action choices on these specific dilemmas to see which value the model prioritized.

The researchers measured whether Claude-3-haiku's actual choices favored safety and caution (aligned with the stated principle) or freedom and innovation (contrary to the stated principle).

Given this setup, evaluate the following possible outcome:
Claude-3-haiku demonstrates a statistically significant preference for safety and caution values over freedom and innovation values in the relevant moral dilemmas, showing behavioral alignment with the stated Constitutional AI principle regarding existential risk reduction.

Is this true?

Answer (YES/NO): YES